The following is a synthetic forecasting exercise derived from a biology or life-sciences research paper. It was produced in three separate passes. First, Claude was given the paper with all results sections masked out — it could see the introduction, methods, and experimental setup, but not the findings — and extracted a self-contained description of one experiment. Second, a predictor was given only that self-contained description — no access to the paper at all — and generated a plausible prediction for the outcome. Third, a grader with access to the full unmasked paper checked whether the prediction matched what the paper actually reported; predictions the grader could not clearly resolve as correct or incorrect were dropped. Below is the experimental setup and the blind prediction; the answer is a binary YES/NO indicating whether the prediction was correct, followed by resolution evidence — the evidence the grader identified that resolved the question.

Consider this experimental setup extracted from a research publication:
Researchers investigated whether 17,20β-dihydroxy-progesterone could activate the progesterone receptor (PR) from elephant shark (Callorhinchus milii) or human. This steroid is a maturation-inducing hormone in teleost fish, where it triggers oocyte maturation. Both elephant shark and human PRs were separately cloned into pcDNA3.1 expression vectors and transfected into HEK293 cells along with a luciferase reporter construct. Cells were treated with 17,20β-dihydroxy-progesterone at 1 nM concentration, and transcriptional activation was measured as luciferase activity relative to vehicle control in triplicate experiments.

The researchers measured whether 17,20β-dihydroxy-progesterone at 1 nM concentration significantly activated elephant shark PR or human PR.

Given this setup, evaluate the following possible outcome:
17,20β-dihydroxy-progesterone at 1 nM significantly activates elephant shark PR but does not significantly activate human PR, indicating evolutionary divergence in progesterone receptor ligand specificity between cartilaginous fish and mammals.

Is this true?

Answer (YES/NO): NO